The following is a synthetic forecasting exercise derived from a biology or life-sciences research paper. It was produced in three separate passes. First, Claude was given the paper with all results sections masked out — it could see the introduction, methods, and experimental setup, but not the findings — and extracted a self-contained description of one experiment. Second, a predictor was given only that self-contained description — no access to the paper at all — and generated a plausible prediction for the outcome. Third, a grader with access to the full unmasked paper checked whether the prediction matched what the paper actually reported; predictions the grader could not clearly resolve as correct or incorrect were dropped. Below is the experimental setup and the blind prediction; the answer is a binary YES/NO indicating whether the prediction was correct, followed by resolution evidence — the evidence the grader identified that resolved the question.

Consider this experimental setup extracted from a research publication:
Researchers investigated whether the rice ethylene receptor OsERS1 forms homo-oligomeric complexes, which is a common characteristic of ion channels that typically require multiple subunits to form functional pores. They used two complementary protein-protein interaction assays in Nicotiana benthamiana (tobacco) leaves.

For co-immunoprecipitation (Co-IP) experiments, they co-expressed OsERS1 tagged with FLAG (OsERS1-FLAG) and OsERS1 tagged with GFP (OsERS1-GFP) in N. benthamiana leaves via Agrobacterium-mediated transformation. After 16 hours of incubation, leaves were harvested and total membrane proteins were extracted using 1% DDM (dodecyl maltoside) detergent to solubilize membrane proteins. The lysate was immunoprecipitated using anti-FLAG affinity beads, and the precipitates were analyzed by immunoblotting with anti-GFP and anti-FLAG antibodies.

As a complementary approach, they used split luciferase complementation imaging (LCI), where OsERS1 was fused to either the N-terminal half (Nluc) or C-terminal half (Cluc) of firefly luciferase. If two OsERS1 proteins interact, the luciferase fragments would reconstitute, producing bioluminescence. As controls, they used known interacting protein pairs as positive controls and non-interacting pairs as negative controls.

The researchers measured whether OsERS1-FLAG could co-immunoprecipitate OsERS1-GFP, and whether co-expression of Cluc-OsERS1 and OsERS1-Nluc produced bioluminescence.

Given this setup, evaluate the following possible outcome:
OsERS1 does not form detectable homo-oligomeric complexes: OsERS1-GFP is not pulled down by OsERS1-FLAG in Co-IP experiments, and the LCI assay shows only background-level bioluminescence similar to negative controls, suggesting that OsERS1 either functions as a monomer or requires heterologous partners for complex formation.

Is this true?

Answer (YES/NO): NO